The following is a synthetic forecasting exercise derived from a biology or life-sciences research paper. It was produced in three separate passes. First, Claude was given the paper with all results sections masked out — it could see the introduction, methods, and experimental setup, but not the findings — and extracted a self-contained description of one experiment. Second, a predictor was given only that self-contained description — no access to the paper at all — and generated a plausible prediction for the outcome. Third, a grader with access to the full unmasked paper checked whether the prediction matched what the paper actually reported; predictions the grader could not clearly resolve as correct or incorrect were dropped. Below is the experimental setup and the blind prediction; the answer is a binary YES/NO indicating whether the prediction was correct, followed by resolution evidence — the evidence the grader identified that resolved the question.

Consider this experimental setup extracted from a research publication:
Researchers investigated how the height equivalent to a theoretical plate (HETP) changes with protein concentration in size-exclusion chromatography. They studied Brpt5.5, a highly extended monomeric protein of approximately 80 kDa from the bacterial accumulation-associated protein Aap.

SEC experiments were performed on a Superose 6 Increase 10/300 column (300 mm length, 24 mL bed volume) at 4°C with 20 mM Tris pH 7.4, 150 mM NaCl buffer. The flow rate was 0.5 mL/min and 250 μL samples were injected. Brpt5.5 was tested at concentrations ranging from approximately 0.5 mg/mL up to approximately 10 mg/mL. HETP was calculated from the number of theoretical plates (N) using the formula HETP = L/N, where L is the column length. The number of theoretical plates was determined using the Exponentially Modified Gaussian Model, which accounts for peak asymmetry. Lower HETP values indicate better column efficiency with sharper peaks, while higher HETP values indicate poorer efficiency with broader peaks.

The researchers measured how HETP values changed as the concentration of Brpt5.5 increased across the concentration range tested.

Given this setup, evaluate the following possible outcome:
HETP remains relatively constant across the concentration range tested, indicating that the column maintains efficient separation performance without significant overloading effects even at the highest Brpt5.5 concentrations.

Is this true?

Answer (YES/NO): NO